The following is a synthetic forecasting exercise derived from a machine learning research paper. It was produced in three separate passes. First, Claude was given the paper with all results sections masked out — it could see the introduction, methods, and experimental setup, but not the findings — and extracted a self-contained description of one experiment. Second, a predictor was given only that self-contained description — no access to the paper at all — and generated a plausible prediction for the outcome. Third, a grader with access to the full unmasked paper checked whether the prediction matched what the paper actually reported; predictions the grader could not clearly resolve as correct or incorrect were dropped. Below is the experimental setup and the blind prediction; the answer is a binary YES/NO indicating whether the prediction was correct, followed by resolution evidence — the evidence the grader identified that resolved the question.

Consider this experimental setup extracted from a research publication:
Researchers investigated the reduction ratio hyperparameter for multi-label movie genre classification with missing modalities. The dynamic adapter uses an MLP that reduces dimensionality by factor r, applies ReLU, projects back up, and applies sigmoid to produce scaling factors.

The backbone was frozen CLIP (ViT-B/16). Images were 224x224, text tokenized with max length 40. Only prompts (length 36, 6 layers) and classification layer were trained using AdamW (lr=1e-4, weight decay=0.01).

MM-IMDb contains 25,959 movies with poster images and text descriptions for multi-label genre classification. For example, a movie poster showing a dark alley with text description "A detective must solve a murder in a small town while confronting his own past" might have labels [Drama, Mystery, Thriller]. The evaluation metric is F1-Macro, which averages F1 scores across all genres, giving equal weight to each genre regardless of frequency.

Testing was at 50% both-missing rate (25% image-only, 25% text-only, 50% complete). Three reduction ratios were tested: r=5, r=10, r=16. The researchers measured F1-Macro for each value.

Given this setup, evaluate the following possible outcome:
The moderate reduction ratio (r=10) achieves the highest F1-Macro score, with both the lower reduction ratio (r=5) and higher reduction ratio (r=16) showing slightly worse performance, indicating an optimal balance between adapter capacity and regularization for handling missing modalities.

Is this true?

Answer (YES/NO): YES